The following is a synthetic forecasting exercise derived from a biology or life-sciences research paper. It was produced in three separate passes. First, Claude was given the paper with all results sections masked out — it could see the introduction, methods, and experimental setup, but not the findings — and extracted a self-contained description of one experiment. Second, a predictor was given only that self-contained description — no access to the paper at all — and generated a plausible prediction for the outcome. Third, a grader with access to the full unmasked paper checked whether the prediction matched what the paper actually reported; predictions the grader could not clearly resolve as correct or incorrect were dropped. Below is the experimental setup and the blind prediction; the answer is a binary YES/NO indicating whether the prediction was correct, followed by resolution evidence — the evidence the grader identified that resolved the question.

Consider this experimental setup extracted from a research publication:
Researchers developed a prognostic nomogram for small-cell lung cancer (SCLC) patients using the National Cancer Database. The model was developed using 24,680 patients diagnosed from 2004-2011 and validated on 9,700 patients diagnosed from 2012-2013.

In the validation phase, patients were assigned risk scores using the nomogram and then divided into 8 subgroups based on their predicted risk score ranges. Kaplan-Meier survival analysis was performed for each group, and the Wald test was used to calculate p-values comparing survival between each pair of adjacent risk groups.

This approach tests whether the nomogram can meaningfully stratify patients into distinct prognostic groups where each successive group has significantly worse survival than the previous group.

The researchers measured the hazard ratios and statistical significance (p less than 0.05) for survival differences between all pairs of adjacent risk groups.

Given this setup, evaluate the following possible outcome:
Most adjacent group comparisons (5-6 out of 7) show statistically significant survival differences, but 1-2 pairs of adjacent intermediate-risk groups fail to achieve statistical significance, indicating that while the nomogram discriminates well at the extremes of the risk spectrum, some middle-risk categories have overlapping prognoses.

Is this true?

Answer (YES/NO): NO